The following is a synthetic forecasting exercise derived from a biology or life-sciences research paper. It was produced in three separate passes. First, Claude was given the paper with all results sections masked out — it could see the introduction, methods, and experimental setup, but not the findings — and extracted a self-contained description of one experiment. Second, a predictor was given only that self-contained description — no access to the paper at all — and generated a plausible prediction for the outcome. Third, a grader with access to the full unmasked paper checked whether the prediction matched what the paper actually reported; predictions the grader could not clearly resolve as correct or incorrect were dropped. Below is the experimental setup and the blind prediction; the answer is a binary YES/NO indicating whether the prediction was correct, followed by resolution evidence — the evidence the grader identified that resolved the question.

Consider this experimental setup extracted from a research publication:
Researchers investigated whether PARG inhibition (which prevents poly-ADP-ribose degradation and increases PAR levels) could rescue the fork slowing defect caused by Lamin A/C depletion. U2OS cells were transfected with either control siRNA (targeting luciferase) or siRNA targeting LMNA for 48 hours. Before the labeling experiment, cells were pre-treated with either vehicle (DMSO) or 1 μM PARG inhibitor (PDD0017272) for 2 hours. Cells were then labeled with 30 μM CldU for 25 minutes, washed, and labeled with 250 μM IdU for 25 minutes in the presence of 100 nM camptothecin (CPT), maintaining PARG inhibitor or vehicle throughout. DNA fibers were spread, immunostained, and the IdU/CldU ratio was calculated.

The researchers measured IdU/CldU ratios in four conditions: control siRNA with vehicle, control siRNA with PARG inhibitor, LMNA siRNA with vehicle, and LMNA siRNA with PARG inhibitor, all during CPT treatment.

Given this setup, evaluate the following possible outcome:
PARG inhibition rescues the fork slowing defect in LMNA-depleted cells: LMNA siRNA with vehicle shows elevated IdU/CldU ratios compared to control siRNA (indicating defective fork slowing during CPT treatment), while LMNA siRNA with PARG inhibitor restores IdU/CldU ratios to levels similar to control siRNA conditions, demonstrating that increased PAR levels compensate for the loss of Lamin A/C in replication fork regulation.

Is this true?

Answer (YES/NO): YES